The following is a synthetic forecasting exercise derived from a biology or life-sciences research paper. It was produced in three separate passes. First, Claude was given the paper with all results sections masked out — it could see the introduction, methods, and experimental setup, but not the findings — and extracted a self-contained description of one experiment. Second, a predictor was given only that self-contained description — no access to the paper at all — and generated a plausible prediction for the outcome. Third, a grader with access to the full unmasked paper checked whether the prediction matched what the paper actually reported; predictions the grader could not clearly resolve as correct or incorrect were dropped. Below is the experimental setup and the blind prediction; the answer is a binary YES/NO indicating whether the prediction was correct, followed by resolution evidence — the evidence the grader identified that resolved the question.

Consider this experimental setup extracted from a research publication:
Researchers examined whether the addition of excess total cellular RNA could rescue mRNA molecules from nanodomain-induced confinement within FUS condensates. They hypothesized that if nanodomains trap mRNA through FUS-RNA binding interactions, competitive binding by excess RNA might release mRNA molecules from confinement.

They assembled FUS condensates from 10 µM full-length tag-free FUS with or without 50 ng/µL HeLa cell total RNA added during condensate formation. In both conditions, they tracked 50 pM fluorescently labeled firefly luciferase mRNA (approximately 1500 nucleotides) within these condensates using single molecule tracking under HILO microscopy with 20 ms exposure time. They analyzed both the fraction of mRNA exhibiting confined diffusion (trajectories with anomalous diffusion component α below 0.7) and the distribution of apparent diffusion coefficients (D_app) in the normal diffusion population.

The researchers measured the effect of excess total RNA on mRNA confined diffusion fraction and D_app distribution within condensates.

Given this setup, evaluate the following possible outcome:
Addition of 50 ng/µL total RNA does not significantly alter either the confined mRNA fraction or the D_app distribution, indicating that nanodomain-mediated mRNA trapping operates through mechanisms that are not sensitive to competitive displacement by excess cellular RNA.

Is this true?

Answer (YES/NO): NO